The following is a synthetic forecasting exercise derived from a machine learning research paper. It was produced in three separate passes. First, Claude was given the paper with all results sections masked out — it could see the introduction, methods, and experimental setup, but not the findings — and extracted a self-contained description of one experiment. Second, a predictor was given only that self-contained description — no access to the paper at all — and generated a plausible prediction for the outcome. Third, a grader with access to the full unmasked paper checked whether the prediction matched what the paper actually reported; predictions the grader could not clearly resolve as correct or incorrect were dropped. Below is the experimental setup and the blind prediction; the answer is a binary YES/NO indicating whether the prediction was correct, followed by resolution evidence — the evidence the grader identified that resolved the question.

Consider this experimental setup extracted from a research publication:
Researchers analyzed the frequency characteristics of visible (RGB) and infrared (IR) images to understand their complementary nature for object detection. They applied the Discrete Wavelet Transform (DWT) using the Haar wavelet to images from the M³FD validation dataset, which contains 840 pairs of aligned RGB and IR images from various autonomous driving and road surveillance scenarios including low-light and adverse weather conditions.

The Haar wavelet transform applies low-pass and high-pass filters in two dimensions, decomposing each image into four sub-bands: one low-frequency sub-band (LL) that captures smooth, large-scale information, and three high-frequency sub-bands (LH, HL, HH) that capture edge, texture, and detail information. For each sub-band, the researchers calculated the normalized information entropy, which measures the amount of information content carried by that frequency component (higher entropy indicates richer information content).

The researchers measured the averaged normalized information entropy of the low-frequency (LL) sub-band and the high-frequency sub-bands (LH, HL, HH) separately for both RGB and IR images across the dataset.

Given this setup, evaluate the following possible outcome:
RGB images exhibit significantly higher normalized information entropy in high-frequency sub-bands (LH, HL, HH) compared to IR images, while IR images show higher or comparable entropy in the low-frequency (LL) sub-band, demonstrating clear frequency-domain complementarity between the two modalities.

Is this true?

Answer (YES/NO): YES